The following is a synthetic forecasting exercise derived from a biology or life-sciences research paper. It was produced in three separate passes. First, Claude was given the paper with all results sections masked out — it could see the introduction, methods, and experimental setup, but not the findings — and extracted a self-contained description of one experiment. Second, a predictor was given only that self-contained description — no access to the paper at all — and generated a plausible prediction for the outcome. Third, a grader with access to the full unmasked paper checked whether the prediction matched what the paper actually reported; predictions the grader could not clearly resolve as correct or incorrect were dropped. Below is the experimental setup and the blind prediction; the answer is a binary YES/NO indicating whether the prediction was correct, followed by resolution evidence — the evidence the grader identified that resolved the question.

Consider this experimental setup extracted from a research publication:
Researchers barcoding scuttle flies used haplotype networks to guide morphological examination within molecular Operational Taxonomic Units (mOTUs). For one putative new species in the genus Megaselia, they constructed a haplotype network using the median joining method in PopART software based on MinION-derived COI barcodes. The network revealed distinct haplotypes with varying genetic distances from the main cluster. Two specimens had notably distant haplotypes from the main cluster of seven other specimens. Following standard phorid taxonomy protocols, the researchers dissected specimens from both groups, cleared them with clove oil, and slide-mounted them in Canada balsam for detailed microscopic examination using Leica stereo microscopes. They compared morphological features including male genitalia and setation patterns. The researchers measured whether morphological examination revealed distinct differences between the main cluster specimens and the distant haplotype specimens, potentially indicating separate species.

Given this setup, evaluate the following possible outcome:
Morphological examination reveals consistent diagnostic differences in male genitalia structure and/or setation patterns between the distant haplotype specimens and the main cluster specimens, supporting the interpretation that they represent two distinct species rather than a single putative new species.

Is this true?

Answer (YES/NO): NO